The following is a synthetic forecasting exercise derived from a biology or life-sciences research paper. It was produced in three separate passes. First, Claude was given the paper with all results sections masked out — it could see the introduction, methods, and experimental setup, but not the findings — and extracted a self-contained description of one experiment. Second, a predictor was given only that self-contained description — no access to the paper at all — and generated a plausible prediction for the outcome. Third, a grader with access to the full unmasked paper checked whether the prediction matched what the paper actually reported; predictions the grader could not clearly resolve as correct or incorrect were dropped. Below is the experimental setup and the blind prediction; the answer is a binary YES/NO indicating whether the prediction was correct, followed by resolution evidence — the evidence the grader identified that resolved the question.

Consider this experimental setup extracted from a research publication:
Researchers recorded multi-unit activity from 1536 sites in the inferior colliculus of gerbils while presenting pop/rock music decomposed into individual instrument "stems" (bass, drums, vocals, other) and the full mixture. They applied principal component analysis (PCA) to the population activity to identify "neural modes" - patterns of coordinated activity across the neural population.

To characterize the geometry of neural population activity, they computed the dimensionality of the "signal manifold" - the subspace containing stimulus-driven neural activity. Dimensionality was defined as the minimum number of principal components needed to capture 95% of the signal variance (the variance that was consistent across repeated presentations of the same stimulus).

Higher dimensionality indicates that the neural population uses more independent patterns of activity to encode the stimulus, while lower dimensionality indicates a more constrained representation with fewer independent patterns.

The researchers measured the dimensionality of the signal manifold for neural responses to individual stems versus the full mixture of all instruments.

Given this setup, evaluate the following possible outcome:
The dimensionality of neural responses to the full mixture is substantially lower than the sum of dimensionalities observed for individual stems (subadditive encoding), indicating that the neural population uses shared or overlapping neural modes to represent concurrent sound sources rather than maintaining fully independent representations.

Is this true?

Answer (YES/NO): NO